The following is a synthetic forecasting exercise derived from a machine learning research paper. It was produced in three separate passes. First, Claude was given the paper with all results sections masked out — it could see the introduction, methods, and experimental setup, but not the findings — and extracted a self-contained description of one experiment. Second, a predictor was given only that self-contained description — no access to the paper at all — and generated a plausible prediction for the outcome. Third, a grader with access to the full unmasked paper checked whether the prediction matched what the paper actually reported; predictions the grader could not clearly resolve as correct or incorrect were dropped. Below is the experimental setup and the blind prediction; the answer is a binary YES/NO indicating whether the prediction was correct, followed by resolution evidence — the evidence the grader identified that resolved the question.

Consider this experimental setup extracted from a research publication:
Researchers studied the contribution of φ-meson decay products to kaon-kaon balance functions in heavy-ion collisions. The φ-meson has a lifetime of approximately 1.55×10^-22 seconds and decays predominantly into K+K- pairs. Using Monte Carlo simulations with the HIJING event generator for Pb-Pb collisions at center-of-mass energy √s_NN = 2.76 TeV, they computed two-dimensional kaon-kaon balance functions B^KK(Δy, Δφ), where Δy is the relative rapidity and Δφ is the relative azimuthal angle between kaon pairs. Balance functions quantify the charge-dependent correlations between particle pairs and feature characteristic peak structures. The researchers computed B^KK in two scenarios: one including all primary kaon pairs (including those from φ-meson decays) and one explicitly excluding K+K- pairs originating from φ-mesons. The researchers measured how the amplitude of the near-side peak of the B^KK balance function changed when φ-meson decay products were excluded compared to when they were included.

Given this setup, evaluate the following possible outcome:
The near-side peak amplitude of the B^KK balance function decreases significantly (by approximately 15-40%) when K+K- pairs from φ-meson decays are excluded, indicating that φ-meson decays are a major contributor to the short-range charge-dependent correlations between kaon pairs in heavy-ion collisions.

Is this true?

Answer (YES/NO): YES